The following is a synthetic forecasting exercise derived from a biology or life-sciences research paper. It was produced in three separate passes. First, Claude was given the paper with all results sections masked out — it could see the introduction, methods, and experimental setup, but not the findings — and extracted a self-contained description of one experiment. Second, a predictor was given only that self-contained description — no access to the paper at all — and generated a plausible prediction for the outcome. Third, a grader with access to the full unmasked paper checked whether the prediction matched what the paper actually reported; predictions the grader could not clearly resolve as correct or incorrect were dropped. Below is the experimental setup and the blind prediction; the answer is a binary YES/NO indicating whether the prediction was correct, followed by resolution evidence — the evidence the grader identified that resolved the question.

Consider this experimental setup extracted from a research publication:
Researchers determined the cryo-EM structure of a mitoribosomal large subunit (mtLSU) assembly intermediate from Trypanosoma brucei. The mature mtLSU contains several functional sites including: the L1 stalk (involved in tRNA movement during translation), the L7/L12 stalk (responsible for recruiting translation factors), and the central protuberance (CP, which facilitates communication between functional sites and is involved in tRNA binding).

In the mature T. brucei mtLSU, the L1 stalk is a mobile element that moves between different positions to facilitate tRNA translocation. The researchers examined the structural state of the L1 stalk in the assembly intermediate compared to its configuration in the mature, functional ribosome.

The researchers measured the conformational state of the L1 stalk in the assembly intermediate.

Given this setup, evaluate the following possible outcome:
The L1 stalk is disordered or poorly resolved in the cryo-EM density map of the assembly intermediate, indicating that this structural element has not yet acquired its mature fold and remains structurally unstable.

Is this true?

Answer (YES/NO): NO